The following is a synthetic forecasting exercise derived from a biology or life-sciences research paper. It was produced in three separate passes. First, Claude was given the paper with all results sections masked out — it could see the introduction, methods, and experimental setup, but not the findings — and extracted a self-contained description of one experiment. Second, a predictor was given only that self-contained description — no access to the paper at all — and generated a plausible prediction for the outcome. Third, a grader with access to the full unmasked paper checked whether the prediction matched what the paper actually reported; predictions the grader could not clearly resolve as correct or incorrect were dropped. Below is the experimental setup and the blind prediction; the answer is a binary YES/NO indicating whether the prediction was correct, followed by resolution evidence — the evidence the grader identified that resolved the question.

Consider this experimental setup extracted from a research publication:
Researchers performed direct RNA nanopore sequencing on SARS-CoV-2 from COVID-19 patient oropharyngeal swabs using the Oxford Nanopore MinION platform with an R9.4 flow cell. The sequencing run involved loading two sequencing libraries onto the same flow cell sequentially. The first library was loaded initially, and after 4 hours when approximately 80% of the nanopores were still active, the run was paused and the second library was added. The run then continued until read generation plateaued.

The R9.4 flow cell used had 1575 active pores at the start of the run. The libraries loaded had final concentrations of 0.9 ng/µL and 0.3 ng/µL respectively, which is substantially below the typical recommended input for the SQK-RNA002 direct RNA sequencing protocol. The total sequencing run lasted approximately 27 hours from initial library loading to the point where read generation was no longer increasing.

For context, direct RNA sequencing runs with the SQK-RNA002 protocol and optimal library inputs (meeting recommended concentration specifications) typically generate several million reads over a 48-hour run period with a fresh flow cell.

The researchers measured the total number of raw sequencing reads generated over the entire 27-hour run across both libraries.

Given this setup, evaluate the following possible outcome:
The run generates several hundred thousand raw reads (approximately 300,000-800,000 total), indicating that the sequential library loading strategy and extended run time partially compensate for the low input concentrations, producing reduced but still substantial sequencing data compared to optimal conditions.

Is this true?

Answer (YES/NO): YES